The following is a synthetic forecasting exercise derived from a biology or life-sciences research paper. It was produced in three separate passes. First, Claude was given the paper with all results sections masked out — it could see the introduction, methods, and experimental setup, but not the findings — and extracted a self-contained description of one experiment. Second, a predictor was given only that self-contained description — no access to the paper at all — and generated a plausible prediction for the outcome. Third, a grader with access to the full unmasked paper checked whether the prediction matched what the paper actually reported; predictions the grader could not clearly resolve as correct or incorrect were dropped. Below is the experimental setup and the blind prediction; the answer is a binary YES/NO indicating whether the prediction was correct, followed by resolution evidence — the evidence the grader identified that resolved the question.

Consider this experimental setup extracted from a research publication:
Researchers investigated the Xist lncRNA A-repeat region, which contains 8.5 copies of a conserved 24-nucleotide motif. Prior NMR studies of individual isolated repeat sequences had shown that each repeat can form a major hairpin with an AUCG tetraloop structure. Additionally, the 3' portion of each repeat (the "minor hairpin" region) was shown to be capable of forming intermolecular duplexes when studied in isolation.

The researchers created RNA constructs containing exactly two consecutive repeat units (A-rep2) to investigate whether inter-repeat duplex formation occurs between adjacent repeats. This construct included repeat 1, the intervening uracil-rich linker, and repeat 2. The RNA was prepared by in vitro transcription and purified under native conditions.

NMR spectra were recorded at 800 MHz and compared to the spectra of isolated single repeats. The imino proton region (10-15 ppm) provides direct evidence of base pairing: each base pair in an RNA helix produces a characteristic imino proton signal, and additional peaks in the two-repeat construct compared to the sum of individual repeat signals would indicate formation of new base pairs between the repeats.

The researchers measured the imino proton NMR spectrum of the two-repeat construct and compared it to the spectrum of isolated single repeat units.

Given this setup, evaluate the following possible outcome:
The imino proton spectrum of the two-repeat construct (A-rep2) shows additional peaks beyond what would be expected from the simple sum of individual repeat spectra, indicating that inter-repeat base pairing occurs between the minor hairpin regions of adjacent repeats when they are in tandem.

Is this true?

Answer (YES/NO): YES